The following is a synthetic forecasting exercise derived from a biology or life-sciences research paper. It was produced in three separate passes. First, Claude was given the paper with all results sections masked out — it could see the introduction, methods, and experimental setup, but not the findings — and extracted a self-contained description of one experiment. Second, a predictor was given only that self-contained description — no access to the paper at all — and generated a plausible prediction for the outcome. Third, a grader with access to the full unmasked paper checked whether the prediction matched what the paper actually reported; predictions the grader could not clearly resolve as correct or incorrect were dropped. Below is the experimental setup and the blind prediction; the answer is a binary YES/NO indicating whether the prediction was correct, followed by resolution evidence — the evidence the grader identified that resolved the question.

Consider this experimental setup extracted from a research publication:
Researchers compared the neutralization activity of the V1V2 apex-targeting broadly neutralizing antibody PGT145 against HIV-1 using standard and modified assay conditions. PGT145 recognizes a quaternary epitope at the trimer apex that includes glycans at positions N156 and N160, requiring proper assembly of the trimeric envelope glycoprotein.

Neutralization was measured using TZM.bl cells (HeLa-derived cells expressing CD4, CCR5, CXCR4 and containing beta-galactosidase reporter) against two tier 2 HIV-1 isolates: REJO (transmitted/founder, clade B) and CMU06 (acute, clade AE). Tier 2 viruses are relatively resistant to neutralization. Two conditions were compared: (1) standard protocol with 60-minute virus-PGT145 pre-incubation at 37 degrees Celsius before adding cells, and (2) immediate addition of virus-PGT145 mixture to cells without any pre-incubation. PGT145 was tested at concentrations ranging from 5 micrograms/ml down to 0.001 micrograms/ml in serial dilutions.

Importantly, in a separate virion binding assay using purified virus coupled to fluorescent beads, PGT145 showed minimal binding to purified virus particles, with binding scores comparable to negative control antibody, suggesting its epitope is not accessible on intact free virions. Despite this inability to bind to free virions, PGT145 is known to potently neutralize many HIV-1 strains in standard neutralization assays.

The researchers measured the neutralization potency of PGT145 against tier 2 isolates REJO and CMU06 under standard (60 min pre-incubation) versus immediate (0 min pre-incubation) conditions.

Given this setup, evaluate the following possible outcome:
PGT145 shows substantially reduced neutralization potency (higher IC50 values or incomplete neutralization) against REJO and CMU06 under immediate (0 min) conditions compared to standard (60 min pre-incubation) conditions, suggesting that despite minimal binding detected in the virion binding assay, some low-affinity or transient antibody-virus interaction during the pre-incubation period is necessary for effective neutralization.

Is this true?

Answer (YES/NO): NO